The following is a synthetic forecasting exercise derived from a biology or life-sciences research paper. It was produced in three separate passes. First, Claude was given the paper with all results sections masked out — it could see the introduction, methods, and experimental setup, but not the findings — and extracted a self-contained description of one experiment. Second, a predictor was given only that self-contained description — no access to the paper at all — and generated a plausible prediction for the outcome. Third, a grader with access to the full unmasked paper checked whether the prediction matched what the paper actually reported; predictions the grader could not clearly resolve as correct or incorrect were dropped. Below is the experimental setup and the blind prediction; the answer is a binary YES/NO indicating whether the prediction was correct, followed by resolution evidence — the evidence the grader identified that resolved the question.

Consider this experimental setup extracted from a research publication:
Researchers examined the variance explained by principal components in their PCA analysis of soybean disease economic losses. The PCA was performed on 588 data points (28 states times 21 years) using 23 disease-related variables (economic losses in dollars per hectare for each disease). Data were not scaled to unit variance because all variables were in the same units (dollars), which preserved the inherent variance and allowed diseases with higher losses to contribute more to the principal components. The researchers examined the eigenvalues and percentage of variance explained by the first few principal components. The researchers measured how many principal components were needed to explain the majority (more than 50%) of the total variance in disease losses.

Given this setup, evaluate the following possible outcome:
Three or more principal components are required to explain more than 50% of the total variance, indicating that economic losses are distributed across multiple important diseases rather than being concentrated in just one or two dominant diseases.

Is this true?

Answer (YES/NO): NO